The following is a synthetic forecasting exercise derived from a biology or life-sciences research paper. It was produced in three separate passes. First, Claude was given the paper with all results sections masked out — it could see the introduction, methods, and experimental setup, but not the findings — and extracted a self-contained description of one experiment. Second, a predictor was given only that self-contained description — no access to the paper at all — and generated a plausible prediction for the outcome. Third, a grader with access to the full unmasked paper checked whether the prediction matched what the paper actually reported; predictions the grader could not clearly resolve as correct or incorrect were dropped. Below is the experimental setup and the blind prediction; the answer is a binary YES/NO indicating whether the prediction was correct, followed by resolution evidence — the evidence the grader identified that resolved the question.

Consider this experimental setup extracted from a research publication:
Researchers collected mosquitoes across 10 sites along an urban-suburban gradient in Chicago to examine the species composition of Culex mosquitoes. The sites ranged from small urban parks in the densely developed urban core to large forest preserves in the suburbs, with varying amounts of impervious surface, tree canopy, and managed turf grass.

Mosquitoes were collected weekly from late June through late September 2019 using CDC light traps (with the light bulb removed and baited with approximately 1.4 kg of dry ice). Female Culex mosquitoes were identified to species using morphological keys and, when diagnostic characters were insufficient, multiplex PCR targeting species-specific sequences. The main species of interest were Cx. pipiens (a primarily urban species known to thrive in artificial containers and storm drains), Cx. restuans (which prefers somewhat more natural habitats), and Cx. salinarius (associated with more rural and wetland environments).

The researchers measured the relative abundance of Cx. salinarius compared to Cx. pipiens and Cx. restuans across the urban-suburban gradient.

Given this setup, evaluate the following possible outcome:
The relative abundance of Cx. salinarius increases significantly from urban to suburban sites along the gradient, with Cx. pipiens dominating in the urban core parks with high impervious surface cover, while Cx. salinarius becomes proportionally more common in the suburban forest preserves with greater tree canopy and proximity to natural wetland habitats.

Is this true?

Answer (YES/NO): NO